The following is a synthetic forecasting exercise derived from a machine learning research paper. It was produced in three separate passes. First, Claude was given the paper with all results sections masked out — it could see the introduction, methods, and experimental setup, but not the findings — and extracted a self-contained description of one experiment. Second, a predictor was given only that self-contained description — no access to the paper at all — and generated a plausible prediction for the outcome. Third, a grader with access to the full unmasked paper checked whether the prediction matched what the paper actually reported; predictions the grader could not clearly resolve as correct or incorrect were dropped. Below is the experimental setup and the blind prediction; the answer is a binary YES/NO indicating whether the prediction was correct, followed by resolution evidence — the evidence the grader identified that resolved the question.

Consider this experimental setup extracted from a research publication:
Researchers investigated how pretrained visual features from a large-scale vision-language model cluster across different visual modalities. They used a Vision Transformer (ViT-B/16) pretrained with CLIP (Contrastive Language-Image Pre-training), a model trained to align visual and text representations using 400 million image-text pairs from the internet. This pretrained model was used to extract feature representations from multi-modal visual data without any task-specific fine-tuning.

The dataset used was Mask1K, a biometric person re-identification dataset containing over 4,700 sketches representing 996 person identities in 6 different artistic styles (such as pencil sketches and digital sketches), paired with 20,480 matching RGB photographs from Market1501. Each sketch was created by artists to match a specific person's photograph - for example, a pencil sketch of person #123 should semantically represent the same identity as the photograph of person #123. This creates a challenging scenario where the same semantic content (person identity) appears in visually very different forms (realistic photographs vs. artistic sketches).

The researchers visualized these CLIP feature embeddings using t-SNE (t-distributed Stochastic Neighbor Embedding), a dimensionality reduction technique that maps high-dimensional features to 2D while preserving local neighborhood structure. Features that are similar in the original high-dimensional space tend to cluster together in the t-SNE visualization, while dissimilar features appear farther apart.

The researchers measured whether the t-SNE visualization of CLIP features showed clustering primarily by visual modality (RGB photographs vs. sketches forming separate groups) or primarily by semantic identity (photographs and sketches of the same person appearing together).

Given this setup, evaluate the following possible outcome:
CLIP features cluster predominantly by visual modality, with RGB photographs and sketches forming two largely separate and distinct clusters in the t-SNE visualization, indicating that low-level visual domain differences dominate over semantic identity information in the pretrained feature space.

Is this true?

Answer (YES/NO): YES